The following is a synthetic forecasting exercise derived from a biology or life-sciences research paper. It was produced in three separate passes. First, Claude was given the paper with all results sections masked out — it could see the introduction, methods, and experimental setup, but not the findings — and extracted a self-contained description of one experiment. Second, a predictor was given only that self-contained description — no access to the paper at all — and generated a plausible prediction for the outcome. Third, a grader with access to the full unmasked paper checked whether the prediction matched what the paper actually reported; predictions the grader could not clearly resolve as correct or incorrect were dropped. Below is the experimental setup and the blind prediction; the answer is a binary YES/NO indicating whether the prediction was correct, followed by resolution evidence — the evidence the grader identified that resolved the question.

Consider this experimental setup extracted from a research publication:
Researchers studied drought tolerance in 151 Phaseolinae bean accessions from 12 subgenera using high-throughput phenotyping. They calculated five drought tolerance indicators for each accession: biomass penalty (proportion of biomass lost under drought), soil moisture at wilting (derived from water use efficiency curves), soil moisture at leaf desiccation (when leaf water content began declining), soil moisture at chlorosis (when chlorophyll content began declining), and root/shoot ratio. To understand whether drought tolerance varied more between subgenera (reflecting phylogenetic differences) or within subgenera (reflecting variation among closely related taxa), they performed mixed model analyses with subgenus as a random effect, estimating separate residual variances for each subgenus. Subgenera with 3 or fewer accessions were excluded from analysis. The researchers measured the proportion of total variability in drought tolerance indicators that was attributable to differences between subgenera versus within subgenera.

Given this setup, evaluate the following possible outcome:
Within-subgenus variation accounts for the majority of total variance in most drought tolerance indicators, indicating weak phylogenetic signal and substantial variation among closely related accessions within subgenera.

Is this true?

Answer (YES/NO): YES